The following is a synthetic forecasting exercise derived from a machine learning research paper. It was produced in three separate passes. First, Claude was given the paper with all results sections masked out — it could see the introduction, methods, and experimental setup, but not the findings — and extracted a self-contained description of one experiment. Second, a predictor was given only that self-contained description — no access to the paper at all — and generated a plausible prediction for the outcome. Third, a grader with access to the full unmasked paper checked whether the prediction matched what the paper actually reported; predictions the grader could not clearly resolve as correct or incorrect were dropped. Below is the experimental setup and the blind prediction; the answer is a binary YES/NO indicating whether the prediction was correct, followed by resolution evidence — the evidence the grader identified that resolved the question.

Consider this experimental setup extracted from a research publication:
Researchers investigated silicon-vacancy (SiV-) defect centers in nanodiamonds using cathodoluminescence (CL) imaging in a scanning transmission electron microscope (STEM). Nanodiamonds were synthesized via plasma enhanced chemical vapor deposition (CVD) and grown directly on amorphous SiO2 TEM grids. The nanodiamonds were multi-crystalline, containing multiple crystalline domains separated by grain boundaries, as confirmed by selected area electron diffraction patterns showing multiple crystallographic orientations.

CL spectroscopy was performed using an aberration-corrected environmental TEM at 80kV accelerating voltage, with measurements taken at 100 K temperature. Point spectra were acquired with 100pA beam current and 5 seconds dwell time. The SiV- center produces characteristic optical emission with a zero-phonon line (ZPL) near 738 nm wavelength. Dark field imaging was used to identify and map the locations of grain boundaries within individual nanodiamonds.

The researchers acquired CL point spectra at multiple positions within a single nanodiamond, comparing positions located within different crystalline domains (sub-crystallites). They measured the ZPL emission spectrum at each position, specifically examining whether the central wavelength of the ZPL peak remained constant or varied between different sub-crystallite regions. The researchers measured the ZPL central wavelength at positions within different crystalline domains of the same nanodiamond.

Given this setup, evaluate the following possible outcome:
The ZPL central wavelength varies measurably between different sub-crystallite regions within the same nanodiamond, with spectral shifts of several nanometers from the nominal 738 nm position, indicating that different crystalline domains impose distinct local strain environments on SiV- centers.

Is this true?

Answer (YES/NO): YES